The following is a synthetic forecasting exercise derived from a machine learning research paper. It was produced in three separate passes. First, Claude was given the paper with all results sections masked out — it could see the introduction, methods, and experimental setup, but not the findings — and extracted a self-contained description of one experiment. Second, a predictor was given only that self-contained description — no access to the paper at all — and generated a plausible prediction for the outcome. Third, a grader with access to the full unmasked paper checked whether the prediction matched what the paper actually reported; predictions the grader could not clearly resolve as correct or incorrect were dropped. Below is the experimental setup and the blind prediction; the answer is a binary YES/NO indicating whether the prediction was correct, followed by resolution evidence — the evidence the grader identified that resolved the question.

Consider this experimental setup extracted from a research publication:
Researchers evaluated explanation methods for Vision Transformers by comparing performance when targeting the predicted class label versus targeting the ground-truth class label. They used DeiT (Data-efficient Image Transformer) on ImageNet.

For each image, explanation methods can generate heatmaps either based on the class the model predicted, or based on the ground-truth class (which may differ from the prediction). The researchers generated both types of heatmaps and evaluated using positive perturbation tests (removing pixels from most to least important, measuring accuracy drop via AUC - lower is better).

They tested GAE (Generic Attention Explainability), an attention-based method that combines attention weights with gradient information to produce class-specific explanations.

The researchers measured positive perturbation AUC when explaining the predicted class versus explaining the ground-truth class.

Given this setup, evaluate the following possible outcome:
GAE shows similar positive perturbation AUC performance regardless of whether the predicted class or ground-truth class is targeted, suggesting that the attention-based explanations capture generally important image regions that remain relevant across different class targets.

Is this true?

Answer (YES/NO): YES